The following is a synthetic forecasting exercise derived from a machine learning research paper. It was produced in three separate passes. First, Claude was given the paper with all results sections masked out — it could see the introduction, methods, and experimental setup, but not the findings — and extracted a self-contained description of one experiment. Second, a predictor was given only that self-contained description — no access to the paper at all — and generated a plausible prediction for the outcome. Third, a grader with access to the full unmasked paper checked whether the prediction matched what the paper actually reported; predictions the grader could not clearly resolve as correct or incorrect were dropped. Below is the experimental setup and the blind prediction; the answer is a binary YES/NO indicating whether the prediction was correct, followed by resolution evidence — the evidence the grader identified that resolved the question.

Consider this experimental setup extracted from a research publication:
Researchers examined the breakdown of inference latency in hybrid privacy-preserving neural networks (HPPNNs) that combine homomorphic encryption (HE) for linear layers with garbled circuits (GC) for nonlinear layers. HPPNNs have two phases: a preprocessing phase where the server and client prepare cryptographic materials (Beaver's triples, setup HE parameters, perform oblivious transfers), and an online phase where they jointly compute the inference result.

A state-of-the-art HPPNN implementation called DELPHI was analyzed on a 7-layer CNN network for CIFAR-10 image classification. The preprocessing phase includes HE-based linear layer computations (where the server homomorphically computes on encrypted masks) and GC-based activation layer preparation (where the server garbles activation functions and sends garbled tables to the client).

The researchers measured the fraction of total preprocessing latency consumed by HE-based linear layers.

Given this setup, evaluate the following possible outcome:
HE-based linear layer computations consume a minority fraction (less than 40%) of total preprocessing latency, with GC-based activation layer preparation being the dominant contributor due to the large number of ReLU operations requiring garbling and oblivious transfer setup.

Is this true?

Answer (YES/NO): NO